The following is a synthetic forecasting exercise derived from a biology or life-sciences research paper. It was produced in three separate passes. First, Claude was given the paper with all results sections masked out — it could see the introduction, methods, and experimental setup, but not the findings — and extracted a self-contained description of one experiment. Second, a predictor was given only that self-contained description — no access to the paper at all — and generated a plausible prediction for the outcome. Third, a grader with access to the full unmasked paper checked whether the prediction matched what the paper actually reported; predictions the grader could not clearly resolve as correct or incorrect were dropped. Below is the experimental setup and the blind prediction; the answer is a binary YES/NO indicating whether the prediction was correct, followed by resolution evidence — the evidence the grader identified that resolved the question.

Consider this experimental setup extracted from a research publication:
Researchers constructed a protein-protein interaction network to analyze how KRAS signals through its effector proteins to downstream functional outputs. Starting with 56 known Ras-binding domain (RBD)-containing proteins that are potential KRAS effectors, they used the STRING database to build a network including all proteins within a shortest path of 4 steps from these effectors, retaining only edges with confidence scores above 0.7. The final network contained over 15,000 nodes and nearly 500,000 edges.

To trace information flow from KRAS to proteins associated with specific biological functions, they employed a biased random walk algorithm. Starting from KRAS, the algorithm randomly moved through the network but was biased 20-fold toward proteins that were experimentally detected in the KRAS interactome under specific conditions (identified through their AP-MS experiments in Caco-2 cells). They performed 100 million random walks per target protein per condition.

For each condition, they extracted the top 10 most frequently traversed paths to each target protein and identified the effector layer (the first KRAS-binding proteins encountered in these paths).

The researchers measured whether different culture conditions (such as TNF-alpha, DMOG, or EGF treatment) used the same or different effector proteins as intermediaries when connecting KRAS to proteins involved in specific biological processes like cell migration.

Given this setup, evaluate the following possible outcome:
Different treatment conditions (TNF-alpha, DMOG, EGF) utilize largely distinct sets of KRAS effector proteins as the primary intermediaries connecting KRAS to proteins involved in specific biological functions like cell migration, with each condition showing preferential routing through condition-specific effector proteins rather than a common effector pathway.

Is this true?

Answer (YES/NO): NO